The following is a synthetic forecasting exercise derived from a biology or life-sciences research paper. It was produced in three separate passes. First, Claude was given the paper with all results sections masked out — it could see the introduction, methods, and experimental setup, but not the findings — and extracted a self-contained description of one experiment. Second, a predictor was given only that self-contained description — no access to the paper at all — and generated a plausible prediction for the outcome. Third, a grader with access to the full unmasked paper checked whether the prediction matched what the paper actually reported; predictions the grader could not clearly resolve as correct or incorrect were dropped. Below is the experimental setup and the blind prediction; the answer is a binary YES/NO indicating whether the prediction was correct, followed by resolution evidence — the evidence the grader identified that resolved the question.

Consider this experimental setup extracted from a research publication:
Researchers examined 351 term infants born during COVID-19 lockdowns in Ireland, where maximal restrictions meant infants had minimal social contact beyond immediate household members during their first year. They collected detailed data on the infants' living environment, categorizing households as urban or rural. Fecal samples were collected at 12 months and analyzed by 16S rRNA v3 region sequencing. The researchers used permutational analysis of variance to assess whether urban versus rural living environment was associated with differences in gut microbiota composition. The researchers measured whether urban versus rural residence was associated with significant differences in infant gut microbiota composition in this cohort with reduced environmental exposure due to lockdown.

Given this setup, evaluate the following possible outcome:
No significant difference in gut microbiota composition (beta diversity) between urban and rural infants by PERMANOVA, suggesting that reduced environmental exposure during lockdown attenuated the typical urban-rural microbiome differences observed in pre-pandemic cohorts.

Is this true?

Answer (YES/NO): NO